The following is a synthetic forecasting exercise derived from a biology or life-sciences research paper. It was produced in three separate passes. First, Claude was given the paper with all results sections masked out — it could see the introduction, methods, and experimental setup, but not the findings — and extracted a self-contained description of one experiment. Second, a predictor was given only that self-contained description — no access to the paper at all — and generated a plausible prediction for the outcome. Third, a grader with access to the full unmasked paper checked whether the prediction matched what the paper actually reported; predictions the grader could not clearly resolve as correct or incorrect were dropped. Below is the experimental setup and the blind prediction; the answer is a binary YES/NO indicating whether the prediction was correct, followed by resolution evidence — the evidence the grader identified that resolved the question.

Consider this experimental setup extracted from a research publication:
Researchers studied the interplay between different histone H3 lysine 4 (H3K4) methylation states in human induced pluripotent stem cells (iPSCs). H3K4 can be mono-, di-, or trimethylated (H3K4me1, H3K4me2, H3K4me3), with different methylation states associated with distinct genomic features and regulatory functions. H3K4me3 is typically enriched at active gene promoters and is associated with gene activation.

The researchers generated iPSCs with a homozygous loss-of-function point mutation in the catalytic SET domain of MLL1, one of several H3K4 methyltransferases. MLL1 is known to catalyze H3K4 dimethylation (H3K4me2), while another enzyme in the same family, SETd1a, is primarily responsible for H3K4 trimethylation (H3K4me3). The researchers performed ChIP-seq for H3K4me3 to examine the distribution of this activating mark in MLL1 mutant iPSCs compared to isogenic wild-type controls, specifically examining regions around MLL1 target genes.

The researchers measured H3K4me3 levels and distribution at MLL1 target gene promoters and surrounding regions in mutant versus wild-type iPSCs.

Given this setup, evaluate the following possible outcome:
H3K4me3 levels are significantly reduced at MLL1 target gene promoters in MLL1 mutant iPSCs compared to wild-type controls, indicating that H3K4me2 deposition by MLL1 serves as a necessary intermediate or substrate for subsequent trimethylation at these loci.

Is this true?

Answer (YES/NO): NO